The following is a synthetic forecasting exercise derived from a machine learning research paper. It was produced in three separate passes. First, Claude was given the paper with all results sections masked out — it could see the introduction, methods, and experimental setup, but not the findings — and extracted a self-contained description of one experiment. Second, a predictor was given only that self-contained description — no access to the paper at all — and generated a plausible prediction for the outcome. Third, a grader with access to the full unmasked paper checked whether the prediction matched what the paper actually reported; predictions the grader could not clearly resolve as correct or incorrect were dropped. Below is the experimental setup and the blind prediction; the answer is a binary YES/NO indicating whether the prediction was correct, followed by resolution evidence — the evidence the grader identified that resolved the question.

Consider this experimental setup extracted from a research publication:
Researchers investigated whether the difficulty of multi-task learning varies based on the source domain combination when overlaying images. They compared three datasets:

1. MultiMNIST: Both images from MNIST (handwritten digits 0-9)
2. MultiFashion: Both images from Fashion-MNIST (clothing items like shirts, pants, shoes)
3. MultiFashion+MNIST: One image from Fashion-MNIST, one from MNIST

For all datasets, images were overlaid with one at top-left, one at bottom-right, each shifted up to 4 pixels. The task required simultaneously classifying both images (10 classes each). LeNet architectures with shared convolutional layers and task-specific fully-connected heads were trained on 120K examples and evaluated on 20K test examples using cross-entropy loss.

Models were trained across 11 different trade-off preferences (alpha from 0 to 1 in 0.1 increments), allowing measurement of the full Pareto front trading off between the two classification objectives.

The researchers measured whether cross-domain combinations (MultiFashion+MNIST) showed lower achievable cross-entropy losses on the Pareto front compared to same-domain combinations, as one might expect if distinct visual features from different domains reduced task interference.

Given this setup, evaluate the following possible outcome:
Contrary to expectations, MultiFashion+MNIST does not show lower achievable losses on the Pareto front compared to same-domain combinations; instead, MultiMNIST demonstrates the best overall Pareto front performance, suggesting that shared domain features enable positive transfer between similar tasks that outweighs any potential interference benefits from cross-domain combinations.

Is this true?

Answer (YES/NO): YES